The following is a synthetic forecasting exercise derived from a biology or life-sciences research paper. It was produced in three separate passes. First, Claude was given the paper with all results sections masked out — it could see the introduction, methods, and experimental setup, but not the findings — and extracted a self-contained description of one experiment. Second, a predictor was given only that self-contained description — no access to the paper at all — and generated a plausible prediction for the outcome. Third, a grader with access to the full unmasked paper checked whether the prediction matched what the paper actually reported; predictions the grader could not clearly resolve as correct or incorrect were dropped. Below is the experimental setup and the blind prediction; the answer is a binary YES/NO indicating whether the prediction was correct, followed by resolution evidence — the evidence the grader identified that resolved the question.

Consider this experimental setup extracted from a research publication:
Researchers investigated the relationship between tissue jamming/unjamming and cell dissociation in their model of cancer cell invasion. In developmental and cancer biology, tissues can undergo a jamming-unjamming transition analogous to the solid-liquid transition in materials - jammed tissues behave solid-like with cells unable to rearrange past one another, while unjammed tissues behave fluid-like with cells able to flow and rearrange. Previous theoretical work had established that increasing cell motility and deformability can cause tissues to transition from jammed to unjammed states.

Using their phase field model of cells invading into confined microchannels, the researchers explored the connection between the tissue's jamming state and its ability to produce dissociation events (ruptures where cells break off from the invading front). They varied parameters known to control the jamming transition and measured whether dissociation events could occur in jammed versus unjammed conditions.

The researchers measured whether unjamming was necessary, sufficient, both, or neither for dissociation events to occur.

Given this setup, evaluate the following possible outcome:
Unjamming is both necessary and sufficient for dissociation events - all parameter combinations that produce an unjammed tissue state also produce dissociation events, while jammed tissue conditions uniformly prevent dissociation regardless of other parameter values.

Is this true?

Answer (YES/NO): NO